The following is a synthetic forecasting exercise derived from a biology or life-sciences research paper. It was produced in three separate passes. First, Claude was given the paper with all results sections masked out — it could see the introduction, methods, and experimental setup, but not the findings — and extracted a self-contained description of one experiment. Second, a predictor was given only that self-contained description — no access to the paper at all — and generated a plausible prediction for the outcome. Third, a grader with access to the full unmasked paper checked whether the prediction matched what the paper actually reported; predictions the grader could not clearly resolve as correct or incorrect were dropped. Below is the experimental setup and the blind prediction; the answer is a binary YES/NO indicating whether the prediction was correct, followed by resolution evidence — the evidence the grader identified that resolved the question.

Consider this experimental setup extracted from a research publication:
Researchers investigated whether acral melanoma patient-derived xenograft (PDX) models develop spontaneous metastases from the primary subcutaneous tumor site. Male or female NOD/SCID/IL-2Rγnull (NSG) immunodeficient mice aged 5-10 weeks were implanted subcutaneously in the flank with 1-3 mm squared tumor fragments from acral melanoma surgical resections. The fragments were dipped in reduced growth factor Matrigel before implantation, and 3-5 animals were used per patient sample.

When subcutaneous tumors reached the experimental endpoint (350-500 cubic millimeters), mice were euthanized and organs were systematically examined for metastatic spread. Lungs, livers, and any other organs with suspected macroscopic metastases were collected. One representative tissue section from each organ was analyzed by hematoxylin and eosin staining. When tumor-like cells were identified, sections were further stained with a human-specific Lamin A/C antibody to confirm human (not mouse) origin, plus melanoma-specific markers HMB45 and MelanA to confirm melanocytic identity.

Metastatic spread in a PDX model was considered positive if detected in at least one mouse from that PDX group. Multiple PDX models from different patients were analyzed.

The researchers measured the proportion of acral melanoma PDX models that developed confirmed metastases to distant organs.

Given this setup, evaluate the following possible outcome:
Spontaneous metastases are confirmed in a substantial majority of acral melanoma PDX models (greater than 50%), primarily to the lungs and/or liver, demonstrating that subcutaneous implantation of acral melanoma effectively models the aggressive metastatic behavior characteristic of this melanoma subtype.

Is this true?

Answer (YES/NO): NO